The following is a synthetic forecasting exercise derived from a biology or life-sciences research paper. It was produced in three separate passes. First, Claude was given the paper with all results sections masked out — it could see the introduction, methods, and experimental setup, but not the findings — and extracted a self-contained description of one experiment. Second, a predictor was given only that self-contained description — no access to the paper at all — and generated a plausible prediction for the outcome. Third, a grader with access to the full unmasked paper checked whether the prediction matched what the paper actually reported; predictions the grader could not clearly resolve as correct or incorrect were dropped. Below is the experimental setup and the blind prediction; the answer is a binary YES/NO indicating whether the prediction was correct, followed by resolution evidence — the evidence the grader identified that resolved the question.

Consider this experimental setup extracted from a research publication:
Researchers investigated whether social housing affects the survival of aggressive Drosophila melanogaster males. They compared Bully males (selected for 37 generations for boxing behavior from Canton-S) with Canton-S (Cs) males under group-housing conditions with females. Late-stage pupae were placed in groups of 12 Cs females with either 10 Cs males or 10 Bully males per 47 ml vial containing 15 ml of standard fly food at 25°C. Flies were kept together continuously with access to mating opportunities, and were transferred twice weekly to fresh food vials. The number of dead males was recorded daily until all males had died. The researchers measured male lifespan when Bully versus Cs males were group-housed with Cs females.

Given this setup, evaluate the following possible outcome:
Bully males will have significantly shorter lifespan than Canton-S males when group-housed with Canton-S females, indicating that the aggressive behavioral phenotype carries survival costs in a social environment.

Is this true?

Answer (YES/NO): NO